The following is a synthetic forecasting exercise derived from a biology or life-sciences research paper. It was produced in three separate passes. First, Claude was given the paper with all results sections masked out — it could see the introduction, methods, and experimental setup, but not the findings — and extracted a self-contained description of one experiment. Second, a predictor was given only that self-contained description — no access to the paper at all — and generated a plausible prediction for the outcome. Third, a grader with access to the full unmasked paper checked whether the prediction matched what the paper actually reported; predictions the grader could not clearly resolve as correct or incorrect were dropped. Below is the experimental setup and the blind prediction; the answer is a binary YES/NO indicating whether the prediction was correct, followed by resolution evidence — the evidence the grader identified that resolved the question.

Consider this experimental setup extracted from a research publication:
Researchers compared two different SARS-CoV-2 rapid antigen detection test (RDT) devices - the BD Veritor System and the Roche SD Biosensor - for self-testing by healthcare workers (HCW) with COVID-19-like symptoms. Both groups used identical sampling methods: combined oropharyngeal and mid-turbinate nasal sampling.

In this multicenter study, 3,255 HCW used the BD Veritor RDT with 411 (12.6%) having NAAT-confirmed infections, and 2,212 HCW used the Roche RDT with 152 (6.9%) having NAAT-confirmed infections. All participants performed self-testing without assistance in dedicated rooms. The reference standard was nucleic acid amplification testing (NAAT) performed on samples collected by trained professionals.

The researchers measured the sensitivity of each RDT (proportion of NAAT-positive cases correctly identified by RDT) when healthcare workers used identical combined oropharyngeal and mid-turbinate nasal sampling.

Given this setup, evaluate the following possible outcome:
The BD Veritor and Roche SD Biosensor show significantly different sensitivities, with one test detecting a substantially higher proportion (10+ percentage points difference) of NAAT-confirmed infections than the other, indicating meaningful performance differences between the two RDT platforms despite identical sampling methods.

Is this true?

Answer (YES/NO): YES